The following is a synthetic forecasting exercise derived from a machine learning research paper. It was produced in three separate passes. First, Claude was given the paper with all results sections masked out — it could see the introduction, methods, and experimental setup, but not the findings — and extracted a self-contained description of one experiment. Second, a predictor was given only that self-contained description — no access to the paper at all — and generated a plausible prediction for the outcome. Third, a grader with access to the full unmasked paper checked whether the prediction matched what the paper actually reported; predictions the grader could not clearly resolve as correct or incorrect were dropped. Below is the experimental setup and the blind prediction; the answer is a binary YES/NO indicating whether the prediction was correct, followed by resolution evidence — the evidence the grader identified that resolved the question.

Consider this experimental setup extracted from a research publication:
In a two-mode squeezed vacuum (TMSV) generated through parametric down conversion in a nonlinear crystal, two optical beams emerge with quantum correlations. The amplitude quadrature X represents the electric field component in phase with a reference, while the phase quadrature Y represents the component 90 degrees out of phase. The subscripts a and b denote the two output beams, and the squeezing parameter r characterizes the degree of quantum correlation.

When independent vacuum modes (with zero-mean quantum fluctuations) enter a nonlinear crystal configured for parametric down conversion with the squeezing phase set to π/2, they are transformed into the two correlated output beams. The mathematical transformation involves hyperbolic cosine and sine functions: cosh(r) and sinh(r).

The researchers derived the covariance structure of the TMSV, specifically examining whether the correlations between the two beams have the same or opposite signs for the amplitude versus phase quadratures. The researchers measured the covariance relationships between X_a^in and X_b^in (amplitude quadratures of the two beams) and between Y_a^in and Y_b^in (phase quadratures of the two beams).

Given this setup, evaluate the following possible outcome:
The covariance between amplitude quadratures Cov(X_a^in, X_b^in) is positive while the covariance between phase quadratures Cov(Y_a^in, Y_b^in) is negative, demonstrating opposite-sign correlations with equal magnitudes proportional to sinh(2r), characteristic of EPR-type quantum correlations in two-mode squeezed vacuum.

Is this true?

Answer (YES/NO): YES